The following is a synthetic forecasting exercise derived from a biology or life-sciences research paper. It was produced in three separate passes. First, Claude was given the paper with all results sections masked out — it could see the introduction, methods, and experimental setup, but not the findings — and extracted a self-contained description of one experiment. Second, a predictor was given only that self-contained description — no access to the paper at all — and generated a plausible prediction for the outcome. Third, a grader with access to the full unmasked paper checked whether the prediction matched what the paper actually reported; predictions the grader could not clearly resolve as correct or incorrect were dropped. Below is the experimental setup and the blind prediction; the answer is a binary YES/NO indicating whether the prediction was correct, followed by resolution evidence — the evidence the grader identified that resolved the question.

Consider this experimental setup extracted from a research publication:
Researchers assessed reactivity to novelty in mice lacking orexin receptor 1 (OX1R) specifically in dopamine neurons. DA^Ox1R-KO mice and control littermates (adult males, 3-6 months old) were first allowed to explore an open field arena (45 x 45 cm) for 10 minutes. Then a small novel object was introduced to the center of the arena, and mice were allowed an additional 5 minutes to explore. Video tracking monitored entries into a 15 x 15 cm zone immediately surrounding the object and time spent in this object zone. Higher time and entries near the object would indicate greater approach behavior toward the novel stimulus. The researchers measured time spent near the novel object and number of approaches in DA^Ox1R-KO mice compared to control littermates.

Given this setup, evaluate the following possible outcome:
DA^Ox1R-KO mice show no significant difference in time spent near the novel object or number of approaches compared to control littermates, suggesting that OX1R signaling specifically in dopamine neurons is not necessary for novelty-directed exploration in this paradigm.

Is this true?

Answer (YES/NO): NO